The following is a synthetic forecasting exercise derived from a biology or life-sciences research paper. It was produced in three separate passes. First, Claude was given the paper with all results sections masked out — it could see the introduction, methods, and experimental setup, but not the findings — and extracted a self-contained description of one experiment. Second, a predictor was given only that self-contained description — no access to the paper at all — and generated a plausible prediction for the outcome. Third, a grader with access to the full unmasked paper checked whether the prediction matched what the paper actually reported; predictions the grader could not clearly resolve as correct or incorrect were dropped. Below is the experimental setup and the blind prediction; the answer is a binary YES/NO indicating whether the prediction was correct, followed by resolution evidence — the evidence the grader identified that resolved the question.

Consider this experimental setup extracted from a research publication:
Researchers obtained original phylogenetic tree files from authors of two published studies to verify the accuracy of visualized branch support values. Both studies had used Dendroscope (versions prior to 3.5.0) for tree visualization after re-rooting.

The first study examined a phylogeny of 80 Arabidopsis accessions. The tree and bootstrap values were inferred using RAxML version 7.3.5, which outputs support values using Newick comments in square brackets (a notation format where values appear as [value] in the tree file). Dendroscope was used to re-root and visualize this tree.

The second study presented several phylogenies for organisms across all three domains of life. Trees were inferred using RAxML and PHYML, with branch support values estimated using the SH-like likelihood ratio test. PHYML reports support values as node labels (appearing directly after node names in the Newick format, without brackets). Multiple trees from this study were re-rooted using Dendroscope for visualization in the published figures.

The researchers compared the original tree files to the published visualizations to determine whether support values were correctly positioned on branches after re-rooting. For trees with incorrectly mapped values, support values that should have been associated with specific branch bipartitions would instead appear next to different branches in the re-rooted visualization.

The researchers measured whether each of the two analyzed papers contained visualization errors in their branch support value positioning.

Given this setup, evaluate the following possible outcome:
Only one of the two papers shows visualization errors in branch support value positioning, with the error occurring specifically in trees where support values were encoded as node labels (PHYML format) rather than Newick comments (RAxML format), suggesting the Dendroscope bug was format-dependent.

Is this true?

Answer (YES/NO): YES